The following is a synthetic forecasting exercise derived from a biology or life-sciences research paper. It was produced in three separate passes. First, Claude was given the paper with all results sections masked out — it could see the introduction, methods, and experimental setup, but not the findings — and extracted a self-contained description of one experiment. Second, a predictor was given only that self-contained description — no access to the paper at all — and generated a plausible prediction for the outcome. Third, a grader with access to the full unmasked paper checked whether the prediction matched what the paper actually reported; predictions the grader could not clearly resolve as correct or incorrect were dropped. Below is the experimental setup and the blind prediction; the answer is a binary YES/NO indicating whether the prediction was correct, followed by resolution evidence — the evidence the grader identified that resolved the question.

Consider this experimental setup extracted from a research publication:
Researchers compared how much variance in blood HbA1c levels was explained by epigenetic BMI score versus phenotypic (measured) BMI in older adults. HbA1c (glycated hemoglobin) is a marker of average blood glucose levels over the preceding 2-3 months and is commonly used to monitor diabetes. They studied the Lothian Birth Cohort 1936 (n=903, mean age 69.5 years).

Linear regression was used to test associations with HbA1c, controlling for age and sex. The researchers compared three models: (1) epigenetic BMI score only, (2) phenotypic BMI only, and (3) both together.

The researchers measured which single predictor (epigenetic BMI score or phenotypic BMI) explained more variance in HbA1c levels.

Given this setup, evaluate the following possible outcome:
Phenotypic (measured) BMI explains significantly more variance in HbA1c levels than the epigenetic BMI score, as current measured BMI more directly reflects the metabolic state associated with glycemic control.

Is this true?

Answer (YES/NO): NO